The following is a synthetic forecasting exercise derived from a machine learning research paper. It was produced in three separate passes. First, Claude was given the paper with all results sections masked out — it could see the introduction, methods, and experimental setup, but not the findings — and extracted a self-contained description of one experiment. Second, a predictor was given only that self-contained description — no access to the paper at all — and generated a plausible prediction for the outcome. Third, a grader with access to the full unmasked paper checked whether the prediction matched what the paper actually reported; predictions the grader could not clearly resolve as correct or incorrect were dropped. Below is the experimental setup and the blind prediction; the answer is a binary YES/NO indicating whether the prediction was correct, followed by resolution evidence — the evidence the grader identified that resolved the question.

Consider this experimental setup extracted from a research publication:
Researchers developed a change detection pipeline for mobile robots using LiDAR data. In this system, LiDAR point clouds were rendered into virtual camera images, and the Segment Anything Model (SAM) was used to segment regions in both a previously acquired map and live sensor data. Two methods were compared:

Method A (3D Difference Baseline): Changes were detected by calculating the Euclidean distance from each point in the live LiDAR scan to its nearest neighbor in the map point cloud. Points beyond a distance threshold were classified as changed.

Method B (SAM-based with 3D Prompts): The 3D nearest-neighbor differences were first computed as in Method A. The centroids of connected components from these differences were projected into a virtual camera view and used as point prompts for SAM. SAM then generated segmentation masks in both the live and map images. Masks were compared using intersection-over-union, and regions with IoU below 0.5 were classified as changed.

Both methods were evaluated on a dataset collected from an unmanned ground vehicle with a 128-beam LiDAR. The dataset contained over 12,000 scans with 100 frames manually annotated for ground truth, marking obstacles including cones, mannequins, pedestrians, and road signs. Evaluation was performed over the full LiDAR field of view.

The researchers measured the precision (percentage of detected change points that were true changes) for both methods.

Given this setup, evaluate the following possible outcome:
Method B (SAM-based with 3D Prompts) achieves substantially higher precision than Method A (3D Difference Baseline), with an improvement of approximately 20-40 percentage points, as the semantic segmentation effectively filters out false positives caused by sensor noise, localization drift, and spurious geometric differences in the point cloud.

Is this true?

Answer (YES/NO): NO